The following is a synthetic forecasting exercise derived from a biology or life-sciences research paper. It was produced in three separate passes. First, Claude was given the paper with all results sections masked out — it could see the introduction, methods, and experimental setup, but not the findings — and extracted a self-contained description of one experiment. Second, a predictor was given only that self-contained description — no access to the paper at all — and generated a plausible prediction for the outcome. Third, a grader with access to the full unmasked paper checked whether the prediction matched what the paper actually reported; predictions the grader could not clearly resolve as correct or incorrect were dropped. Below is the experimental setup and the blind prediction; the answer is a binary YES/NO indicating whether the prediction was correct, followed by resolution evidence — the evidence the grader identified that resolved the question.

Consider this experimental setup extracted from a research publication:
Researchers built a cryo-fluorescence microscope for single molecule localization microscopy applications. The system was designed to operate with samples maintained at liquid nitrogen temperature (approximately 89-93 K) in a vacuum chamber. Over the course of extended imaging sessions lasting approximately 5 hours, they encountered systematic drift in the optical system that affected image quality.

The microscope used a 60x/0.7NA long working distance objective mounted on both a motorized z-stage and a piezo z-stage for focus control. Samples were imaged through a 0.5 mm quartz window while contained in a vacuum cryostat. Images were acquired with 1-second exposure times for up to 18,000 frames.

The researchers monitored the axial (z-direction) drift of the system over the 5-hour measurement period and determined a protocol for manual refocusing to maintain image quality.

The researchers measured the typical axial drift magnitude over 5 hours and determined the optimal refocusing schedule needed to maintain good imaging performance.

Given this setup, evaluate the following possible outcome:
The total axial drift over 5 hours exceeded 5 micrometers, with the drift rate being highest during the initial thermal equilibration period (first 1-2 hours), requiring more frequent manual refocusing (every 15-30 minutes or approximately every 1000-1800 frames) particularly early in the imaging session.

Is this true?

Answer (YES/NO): NO